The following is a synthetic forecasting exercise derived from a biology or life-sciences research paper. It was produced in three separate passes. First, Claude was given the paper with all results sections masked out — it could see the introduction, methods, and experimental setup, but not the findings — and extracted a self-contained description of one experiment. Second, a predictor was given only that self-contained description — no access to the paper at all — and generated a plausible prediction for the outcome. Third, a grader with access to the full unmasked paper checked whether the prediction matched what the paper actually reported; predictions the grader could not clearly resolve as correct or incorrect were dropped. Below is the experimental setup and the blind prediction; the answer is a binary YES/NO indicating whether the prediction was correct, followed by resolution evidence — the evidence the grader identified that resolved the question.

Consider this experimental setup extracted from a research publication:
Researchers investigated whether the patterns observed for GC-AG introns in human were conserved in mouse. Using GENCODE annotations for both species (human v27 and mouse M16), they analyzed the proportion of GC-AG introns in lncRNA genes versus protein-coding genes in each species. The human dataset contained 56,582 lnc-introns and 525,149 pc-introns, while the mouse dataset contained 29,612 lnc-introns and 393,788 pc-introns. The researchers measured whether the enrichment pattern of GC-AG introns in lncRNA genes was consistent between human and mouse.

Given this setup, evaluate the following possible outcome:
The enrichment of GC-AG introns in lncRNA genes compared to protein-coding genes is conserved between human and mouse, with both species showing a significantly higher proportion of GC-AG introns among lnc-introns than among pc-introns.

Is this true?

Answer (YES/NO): YES